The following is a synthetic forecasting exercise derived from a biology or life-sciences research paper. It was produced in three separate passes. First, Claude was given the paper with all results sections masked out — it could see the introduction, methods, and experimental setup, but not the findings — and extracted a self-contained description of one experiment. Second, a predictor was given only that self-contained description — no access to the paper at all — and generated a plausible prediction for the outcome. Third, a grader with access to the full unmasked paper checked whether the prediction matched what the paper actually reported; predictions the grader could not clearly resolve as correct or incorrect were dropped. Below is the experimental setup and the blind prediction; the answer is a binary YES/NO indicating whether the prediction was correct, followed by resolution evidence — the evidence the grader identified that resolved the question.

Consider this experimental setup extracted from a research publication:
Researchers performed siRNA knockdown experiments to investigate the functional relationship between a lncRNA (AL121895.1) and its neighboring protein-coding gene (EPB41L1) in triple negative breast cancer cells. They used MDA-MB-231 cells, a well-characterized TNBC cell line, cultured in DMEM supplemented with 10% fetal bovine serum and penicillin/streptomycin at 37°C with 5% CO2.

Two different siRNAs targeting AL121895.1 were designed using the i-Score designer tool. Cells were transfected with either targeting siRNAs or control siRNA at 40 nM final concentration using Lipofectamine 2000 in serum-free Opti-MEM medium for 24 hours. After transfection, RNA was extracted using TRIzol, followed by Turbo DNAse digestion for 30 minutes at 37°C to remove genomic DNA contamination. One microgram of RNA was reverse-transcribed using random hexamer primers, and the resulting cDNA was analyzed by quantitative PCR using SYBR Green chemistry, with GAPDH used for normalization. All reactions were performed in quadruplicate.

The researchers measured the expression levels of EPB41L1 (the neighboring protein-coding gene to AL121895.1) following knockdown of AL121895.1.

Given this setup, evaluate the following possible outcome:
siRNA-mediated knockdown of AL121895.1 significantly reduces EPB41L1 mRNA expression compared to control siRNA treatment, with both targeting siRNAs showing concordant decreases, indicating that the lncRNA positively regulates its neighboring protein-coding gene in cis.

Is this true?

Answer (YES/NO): NO